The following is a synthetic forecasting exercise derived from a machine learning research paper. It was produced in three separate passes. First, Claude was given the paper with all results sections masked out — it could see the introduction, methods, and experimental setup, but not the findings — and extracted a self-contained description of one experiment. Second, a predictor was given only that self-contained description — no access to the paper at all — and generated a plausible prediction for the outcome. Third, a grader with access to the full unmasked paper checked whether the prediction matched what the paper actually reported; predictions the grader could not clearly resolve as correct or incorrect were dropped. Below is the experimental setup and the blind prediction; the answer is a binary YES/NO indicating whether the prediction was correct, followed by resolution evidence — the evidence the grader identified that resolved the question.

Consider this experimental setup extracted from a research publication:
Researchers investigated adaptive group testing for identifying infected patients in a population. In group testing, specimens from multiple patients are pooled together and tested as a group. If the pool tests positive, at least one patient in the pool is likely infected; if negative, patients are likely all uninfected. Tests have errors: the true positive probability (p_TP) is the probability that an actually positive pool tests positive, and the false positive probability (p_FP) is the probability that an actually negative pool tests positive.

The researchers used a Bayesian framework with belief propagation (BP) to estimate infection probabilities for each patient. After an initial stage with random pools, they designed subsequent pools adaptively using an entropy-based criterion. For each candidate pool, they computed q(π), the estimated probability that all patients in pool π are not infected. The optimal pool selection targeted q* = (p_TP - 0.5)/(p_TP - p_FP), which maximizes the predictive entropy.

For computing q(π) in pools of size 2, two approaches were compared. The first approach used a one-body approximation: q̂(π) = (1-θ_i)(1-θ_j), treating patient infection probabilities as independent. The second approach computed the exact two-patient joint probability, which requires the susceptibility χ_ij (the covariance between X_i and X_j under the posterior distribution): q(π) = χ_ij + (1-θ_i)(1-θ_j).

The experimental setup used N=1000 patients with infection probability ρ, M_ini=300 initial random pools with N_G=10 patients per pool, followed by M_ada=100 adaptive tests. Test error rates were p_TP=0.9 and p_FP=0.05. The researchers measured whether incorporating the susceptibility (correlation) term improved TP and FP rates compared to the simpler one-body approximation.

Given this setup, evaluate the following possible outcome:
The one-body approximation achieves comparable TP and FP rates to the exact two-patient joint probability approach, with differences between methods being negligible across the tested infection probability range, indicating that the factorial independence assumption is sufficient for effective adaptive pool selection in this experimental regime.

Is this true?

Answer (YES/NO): YES